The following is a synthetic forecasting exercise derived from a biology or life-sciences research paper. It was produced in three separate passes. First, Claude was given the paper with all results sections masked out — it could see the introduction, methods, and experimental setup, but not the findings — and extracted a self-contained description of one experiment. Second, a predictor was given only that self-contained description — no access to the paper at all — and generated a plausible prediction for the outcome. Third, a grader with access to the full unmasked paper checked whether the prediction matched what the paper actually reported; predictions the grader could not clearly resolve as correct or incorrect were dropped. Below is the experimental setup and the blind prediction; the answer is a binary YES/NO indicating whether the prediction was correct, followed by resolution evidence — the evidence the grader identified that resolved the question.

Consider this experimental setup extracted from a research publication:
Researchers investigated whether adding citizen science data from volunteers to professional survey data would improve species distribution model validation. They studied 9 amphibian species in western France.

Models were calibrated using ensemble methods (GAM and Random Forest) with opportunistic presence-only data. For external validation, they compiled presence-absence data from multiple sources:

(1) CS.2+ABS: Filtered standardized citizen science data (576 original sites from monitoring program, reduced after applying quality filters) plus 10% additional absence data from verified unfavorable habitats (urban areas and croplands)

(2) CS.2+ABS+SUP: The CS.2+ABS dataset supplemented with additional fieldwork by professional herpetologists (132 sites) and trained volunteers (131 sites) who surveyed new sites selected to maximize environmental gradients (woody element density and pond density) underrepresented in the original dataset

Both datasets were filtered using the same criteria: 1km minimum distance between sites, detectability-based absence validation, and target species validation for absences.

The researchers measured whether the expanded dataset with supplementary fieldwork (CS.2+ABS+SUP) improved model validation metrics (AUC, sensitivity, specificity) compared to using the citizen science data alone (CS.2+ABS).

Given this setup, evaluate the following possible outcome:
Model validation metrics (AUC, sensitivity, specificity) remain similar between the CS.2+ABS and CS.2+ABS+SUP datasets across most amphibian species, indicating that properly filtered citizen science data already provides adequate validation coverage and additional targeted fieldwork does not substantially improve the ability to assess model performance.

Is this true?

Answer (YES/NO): YES